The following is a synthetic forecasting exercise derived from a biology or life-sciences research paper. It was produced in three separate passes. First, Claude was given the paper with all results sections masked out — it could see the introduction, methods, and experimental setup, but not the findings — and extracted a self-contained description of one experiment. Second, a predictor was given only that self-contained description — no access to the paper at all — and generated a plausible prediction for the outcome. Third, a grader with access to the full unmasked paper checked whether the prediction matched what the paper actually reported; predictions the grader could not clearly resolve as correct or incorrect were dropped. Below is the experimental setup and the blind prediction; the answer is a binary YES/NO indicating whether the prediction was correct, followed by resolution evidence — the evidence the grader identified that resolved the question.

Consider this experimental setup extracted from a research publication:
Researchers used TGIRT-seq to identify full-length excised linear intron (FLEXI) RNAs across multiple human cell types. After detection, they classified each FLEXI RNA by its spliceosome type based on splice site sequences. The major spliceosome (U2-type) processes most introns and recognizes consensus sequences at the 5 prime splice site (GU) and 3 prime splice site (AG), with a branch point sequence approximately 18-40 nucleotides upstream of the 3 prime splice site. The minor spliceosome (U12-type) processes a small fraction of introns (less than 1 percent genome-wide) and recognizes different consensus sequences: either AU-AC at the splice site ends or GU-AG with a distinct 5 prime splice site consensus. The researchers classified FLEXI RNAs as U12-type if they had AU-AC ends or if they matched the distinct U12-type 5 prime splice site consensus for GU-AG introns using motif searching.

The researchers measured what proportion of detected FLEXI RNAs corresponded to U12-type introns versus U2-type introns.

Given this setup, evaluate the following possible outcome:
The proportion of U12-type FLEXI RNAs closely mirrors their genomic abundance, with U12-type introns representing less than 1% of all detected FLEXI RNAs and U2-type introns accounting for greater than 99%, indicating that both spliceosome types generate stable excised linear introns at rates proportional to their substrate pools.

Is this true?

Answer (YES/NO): YES